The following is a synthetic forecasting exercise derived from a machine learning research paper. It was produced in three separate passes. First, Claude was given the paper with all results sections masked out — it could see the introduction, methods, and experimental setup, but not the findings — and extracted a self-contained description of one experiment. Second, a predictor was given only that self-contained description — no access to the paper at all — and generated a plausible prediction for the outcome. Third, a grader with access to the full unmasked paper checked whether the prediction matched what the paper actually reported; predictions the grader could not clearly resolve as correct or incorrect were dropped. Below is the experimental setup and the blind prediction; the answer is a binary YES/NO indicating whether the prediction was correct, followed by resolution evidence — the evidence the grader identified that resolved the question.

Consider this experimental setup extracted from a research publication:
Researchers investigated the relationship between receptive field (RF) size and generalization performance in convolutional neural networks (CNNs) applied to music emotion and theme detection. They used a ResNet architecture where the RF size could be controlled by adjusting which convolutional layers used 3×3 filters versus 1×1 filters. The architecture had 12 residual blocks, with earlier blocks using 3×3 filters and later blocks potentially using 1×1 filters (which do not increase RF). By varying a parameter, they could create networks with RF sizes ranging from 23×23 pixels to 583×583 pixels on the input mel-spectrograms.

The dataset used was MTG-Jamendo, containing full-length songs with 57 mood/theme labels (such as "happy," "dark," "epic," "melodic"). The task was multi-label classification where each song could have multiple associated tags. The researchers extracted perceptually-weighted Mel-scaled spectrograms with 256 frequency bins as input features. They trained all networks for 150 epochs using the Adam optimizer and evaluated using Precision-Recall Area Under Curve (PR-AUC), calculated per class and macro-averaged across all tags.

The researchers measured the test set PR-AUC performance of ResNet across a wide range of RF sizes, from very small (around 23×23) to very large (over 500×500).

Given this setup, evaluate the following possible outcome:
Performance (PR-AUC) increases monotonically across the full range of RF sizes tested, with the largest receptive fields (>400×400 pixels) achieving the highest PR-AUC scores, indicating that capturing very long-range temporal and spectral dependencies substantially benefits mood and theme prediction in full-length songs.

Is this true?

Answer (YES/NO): NO